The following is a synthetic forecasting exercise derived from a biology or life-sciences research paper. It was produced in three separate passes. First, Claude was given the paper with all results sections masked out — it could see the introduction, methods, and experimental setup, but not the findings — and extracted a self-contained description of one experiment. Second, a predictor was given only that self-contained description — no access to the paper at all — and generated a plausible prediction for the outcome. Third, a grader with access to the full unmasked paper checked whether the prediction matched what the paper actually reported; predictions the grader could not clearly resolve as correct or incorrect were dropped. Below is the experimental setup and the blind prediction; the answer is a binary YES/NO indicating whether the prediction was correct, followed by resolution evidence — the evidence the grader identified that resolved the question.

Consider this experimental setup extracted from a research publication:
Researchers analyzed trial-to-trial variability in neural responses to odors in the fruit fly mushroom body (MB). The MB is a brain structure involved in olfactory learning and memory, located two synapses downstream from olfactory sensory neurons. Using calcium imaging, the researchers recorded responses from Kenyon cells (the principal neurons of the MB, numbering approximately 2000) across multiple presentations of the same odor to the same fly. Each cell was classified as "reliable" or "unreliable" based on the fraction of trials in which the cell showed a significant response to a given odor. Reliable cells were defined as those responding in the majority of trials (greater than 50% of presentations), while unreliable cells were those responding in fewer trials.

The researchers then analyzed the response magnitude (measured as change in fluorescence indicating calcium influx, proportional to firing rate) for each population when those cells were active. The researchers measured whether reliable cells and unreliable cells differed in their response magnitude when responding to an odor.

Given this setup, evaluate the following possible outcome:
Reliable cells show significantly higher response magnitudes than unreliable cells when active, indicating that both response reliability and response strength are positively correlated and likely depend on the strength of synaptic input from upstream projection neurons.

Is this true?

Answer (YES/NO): YES